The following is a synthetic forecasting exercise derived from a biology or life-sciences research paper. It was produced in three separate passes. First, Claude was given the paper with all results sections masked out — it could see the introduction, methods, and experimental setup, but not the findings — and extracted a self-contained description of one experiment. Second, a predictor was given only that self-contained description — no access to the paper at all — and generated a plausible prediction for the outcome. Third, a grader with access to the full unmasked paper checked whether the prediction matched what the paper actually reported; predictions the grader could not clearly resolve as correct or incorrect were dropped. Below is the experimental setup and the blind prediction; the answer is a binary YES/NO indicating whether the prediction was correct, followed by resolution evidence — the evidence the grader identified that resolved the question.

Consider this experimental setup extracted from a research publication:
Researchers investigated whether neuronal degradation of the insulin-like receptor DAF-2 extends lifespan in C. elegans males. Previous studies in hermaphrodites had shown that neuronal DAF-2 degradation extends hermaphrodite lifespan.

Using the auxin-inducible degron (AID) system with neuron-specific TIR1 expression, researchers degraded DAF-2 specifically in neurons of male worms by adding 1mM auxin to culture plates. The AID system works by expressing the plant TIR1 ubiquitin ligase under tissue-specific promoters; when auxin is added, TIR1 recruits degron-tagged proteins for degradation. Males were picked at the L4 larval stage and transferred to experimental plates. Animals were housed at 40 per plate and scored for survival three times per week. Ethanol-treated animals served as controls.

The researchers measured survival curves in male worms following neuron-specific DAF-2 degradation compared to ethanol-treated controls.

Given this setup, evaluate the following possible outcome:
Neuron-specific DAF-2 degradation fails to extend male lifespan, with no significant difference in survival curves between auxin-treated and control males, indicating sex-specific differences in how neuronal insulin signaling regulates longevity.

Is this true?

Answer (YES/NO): YES